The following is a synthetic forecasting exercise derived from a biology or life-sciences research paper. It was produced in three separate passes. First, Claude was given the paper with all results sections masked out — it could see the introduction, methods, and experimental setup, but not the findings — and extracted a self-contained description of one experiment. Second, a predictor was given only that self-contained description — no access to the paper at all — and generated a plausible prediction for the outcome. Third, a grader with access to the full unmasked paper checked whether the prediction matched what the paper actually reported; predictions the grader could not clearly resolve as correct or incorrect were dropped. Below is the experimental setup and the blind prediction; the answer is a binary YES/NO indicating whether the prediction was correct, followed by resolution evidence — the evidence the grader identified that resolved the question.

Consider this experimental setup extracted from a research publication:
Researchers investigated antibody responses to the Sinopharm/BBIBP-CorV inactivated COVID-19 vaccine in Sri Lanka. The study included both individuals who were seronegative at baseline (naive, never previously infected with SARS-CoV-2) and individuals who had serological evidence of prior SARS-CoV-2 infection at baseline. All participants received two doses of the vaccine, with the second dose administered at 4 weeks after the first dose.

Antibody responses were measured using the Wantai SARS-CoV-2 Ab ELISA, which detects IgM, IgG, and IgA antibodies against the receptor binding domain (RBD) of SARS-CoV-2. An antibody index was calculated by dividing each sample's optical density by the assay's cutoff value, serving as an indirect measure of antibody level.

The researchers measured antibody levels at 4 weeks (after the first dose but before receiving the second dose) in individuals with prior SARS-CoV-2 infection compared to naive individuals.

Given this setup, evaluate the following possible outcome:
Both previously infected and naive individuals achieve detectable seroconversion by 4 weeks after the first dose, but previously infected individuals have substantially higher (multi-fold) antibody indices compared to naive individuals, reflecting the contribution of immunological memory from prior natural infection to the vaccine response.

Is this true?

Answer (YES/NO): YES